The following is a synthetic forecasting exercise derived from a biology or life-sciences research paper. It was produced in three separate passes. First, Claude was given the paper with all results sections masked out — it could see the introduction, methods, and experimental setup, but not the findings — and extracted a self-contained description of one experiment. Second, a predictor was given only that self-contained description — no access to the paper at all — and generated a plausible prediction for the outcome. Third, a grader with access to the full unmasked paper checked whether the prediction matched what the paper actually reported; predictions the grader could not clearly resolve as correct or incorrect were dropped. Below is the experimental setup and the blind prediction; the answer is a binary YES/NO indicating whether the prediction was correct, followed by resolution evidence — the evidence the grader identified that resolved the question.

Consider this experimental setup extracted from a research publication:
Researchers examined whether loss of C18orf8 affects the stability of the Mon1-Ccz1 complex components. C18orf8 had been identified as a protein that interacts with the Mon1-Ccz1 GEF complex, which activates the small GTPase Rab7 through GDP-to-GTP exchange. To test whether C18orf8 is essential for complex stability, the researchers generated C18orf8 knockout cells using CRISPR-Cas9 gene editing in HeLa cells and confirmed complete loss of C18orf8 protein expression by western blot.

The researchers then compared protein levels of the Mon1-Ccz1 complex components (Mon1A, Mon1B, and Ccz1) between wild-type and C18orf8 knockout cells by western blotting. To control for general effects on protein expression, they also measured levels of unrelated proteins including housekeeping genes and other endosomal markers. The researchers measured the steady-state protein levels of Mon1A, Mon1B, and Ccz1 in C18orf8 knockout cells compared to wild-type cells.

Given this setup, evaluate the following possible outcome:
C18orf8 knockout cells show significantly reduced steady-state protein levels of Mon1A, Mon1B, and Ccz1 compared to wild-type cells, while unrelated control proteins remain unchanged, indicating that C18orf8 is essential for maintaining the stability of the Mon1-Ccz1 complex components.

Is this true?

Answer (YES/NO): NO